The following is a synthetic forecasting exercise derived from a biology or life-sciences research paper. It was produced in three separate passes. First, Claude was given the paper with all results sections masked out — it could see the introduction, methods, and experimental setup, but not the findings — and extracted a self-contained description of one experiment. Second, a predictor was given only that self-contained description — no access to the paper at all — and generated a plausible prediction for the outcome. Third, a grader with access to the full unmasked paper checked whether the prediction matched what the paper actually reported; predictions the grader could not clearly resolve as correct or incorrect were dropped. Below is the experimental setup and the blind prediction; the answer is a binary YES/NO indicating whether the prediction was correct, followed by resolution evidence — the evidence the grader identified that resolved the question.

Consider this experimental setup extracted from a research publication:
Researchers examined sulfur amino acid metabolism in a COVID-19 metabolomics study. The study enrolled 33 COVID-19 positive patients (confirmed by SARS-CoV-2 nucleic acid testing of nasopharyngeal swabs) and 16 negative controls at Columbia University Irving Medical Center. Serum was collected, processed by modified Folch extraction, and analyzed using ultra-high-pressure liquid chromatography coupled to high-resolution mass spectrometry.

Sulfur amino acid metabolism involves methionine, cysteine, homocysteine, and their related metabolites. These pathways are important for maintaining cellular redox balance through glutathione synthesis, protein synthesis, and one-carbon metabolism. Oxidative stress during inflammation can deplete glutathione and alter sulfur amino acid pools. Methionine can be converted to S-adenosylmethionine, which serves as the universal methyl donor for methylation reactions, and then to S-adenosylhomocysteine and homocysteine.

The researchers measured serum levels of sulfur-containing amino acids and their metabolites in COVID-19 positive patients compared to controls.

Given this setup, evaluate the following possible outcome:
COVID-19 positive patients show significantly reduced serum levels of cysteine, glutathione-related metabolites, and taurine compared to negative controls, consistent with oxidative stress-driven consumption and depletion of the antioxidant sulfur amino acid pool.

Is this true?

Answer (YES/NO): NO